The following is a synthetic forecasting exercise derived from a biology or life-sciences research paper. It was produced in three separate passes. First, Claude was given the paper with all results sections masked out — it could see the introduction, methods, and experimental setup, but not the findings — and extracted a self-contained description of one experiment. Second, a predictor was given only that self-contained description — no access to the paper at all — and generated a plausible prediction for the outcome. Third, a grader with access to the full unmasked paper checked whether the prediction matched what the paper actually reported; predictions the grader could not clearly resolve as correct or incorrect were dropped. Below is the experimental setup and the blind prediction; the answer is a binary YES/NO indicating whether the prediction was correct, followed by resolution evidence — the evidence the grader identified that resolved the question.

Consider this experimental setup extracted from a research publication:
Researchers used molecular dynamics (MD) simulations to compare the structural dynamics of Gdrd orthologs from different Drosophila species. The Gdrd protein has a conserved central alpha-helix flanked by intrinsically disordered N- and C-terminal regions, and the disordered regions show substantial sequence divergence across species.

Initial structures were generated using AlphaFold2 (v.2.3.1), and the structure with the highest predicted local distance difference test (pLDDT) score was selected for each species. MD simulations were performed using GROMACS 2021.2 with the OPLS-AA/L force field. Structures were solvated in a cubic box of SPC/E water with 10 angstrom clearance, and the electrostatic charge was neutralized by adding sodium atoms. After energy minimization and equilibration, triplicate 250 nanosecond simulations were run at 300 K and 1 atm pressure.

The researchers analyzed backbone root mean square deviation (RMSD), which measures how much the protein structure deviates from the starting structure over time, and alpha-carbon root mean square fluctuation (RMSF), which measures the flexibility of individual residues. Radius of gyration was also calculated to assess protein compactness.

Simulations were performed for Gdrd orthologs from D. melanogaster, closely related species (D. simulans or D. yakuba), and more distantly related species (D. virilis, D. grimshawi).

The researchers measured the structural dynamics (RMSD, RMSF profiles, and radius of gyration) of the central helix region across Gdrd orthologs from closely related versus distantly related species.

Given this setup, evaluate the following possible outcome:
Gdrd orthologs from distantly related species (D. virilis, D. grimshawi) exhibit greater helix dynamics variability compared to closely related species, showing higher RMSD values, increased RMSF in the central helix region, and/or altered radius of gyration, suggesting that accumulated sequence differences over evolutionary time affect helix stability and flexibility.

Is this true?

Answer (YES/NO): NO